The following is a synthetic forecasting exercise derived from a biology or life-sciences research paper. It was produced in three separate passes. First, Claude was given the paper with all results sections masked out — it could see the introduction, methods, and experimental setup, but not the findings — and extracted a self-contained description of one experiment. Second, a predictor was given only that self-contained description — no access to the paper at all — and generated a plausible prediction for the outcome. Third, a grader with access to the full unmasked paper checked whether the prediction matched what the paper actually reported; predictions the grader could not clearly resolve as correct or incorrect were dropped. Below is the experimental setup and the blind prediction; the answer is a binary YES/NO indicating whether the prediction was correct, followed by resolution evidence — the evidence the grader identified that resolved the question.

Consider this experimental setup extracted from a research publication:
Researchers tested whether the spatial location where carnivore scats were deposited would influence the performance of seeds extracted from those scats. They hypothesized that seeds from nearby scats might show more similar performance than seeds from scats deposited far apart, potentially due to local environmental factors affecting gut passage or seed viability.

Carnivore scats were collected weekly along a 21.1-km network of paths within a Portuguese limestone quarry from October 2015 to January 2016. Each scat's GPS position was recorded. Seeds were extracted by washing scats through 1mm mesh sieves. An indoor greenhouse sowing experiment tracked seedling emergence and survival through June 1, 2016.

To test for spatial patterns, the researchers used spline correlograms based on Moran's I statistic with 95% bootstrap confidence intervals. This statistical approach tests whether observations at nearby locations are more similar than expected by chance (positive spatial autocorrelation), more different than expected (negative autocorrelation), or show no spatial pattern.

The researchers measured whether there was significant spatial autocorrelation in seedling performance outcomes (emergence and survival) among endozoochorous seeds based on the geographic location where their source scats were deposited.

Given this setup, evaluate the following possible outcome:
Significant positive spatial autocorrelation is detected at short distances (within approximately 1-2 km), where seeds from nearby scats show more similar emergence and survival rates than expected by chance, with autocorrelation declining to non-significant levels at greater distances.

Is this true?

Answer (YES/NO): NO